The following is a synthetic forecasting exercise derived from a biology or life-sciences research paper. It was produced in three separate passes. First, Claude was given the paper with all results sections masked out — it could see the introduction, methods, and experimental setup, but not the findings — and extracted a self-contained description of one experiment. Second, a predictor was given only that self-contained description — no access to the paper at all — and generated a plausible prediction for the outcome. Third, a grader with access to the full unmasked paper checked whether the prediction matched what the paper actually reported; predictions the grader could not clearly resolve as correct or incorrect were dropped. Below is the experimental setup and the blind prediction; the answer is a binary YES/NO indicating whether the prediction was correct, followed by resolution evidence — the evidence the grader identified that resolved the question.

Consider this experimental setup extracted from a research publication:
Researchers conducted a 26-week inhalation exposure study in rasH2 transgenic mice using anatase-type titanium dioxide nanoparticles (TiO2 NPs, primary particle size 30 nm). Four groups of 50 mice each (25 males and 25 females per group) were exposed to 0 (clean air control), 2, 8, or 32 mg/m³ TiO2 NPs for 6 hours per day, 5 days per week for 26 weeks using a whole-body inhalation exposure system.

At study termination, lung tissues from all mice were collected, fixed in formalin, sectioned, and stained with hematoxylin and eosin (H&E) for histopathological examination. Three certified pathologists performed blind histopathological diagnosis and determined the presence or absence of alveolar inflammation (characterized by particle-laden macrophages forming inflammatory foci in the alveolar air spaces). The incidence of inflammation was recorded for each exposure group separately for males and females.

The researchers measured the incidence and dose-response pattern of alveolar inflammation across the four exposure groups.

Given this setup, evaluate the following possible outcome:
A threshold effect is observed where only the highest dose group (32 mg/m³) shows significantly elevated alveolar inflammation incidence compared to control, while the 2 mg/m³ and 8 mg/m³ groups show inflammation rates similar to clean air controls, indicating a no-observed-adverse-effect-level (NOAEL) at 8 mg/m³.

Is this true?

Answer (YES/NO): YES